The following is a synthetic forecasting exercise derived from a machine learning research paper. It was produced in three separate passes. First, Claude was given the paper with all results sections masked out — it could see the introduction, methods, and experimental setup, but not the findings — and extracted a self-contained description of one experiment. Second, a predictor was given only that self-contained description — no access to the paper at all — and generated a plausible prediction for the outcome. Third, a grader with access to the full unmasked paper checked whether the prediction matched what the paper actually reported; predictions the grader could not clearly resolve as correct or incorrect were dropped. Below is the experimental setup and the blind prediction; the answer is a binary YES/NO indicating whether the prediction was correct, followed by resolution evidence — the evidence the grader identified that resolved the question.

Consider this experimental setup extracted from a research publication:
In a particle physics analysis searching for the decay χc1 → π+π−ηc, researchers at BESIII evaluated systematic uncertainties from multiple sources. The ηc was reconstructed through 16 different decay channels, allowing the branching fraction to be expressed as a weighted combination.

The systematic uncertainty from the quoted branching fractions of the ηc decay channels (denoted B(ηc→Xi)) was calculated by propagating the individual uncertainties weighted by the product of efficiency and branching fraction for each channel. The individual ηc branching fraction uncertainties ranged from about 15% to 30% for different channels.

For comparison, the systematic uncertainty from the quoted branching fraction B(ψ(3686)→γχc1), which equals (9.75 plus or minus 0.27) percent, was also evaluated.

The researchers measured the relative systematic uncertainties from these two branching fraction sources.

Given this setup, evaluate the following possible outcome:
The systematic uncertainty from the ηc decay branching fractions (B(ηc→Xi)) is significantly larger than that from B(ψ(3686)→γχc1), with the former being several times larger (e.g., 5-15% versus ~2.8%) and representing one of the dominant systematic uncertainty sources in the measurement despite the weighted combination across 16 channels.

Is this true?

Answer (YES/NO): YES